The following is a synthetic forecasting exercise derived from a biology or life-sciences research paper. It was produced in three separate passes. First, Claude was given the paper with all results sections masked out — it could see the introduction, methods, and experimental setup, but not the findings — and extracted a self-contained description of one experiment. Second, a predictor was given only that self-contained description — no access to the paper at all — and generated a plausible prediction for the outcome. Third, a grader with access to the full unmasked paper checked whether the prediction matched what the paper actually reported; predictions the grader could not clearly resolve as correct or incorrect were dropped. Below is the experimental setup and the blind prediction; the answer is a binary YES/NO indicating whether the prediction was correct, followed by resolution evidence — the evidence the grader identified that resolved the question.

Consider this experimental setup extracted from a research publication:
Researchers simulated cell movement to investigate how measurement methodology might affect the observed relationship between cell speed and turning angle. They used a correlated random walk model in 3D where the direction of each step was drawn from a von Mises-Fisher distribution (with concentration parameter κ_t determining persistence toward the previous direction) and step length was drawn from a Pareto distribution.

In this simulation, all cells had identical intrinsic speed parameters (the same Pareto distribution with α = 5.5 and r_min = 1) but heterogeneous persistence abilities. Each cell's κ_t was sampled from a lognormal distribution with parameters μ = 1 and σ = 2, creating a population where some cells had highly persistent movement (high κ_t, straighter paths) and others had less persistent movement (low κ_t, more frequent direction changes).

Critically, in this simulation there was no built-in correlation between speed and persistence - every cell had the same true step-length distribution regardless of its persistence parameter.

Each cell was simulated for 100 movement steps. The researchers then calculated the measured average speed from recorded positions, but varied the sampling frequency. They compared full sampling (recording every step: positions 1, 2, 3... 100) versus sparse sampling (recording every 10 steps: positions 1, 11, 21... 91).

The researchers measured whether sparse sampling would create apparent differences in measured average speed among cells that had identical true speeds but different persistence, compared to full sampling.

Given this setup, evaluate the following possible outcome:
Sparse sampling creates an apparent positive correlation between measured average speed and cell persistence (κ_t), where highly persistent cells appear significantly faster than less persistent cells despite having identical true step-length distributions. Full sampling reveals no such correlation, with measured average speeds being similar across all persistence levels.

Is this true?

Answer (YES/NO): YES